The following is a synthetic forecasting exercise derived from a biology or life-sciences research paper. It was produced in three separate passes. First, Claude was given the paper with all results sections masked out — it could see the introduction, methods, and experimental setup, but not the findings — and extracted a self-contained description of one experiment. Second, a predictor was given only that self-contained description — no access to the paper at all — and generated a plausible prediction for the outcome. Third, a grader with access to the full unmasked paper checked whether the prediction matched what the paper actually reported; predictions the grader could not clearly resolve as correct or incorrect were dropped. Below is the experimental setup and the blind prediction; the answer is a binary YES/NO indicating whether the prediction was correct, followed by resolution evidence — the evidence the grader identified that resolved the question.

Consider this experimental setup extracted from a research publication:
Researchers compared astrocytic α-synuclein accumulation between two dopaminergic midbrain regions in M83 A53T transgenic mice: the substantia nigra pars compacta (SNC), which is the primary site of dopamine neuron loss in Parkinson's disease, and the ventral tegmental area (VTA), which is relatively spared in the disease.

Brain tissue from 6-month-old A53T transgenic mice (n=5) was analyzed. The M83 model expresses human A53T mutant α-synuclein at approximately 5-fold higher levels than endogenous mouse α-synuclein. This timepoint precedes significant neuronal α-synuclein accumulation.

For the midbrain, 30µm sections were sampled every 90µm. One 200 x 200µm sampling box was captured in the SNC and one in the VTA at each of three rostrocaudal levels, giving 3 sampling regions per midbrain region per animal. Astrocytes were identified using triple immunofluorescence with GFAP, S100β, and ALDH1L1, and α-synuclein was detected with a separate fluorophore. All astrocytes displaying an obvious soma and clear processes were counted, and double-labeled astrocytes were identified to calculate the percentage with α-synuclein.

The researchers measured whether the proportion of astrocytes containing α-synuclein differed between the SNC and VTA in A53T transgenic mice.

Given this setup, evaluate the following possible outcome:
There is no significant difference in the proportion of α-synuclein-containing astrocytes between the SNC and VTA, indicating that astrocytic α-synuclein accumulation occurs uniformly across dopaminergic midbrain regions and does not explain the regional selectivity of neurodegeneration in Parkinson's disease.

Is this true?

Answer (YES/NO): NO